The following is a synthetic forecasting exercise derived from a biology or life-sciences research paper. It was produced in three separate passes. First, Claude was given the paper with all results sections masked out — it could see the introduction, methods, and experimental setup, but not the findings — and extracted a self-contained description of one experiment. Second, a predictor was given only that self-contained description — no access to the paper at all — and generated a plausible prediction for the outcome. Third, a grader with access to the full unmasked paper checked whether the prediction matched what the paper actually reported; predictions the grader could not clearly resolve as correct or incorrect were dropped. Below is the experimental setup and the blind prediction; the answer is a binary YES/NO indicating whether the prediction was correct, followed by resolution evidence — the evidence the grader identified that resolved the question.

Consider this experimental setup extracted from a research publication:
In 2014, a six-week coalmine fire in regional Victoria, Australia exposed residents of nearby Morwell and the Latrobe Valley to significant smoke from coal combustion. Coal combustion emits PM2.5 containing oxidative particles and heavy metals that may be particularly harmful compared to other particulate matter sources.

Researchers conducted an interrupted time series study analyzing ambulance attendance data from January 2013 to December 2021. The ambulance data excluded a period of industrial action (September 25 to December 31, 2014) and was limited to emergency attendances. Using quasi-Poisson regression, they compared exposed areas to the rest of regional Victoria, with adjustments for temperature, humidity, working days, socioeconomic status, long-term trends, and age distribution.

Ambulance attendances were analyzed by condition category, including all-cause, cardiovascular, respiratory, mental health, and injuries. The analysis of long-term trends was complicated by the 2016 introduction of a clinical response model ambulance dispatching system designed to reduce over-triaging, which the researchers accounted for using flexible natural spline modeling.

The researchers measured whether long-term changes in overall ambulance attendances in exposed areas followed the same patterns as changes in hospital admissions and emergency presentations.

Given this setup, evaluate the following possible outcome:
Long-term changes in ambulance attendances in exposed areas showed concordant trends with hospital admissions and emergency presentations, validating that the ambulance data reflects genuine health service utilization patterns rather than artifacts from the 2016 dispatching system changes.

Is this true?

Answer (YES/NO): NO